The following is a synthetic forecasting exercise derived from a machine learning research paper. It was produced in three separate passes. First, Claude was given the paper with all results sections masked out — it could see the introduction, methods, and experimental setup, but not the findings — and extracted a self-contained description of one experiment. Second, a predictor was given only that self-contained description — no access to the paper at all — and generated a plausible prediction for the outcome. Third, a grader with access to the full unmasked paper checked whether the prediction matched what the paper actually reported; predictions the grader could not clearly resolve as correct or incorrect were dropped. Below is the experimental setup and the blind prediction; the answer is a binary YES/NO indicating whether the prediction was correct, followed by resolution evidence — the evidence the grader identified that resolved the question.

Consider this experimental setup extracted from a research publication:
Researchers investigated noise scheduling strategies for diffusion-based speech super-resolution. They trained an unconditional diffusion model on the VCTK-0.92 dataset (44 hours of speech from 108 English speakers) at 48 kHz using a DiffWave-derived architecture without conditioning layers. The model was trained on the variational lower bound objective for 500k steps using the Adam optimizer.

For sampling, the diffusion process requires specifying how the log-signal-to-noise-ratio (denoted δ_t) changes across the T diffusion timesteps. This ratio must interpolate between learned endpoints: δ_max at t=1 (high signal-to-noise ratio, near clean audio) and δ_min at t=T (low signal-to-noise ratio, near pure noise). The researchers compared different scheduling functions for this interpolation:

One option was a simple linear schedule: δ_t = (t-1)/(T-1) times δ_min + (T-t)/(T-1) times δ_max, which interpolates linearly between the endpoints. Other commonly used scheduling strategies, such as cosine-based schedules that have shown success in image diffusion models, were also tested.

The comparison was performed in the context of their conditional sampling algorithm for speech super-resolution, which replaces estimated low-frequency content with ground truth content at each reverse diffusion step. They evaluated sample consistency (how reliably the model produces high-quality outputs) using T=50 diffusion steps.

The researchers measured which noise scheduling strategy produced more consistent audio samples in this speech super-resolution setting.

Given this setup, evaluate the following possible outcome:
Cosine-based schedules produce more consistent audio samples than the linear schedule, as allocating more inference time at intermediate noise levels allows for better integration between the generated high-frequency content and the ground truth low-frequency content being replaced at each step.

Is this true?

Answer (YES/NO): NO